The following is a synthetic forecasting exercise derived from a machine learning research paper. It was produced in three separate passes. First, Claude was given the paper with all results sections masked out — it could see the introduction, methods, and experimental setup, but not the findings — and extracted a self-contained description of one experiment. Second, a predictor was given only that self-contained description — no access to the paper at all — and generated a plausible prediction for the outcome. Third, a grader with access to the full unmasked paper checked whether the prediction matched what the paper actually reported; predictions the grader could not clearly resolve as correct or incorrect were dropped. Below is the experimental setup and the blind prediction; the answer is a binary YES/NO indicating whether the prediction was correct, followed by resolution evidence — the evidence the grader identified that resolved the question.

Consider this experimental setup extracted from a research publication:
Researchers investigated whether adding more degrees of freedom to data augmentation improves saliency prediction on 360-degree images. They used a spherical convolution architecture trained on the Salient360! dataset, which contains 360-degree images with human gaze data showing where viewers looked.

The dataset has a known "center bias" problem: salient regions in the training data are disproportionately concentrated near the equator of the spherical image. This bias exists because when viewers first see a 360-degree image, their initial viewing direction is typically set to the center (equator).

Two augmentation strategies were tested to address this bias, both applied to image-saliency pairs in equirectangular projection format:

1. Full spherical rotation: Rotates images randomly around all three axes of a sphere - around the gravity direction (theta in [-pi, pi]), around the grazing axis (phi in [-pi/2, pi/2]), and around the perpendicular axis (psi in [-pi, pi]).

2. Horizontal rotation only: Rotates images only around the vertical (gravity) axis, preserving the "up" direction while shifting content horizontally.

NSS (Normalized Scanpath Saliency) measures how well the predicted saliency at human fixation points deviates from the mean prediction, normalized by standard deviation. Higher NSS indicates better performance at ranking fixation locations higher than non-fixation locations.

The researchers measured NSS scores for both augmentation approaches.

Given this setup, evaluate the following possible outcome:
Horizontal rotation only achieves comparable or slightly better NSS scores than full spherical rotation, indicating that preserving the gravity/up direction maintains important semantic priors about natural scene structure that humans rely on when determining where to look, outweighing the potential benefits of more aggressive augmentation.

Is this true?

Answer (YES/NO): NO